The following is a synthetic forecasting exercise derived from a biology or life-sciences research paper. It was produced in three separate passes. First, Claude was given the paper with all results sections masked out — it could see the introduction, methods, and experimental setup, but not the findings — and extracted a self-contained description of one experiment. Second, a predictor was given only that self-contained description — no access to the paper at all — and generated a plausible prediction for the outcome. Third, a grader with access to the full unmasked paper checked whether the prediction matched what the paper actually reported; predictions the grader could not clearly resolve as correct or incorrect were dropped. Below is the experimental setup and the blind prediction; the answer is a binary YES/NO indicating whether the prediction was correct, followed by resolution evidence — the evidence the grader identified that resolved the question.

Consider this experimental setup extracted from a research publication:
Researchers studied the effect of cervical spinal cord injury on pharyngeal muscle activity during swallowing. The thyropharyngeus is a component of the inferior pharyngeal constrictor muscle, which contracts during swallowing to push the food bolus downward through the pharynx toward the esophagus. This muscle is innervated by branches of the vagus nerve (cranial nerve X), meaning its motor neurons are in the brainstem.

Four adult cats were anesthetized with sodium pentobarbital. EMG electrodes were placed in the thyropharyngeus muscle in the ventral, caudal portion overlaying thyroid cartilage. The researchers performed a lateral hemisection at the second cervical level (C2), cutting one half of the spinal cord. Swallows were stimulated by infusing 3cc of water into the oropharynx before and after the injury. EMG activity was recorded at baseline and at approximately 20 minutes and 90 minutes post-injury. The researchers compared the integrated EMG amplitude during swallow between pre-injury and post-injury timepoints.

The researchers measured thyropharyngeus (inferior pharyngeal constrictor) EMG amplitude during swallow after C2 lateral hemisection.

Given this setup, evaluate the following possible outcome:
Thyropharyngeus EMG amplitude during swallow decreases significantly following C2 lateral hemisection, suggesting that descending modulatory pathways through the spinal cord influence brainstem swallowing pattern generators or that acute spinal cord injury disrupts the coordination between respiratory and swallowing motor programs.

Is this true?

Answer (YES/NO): NO